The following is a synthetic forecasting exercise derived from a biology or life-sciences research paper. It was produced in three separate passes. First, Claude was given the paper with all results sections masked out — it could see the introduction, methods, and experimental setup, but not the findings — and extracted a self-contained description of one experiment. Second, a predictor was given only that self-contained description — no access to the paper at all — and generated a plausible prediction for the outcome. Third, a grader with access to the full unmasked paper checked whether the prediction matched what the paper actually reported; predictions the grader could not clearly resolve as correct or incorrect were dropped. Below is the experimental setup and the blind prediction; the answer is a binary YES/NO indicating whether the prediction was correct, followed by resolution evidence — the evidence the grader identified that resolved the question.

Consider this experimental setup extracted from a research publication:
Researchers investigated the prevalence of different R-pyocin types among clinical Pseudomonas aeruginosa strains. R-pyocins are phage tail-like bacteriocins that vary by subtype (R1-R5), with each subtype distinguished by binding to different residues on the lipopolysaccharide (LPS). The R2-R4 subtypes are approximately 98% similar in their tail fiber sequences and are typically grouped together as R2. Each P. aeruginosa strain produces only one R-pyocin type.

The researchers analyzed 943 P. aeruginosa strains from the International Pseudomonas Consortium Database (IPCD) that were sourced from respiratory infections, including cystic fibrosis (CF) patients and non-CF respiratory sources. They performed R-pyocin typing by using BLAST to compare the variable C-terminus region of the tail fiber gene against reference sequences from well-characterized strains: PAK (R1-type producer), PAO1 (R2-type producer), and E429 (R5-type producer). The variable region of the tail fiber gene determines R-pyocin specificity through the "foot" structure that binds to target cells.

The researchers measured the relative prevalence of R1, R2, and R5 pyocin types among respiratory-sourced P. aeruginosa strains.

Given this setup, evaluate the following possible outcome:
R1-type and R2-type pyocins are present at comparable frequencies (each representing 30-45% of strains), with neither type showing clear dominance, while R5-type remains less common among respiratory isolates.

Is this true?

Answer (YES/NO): NO